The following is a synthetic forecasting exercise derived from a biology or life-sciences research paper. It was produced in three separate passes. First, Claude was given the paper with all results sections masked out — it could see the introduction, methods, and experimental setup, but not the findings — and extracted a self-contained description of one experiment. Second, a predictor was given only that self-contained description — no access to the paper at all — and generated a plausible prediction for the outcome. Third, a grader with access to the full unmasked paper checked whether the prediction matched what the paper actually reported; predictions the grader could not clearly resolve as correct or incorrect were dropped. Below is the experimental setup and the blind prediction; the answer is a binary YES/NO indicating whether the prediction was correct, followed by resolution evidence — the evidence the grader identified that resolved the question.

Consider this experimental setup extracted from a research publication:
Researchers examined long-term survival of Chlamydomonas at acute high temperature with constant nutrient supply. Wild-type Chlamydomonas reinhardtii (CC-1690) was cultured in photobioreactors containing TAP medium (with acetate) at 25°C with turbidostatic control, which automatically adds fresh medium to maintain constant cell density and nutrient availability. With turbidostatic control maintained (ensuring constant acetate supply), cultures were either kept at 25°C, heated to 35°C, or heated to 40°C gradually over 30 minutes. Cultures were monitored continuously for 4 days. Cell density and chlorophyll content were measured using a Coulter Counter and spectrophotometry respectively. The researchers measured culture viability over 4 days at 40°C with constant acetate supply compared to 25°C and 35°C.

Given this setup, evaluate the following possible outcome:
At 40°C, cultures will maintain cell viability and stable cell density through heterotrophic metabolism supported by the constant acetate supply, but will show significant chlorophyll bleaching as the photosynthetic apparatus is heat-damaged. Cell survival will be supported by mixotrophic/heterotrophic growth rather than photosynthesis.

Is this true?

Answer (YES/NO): NO